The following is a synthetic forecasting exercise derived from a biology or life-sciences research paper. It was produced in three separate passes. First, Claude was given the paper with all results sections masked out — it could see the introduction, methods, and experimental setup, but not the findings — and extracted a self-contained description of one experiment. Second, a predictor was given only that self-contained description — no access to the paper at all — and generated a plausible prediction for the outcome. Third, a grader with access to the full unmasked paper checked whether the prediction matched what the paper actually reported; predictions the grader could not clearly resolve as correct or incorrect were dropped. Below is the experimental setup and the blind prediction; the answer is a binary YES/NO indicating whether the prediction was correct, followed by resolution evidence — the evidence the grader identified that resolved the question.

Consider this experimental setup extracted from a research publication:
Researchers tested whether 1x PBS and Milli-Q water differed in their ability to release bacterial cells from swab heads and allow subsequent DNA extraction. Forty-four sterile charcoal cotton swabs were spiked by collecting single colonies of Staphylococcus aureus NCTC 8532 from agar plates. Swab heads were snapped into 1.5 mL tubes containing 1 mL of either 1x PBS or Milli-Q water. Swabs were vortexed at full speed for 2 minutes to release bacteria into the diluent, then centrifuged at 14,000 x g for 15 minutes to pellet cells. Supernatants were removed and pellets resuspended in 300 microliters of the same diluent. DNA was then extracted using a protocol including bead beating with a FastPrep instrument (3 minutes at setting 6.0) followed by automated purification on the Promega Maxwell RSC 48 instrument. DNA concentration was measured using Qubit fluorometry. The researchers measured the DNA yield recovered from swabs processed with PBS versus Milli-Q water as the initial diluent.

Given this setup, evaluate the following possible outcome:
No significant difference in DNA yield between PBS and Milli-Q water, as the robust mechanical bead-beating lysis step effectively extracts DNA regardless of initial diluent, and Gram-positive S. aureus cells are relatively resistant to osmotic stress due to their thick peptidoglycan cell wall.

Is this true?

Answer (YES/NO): YES